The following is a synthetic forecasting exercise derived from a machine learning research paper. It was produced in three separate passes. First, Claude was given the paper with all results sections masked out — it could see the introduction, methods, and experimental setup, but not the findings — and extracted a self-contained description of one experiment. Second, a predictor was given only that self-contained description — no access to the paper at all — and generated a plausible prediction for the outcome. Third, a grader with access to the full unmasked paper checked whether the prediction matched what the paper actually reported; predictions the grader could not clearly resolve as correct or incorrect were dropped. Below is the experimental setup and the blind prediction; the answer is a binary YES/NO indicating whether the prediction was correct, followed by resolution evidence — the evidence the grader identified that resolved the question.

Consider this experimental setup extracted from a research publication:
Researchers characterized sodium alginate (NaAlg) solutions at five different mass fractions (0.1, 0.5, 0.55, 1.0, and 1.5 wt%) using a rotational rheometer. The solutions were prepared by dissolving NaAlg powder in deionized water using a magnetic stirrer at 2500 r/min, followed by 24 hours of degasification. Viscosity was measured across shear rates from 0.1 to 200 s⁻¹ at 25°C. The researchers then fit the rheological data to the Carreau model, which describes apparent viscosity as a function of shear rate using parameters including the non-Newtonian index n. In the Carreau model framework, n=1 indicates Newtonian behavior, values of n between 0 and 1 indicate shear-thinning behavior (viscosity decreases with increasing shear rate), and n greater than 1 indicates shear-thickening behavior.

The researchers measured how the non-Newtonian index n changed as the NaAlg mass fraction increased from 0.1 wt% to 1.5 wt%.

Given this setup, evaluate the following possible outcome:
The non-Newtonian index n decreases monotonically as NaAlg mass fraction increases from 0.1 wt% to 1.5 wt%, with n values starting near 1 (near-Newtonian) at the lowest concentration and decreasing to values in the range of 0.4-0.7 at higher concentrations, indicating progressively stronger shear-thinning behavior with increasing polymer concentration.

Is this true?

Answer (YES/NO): NO